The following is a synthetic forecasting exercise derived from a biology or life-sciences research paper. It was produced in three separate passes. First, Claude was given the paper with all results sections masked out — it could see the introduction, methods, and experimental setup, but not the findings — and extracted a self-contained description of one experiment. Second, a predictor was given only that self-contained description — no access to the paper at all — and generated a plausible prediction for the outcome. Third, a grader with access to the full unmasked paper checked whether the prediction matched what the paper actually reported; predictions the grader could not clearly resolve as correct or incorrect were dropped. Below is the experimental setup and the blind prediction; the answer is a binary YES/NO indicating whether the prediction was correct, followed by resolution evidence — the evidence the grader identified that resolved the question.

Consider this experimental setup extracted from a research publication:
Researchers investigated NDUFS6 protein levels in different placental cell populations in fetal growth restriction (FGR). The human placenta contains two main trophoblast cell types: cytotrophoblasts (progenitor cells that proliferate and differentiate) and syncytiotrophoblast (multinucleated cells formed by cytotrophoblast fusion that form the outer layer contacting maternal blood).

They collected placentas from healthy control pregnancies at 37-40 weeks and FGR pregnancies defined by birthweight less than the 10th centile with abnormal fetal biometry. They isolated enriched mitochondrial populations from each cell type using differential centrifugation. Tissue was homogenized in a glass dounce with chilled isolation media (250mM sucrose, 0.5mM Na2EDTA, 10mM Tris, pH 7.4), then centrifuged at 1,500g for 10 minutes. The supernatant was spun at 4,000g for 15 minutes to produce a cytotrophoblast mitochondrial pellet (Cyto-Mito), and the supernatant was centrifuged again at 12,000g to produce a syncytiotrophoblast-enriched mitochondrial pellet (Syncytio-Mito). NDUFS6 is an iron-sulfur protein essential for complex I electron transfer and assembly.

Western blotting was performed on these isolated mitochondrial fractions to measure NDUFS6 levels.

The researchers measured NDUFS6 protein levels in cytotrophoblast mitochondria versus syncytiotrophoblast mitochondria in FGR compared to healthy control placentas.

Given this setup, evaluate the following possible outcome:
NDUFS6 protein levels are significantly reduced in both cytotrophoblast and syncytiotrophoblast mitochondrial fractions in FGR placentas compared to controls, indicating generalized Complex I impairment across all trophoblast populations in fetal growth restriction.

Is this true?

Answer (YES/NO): YES